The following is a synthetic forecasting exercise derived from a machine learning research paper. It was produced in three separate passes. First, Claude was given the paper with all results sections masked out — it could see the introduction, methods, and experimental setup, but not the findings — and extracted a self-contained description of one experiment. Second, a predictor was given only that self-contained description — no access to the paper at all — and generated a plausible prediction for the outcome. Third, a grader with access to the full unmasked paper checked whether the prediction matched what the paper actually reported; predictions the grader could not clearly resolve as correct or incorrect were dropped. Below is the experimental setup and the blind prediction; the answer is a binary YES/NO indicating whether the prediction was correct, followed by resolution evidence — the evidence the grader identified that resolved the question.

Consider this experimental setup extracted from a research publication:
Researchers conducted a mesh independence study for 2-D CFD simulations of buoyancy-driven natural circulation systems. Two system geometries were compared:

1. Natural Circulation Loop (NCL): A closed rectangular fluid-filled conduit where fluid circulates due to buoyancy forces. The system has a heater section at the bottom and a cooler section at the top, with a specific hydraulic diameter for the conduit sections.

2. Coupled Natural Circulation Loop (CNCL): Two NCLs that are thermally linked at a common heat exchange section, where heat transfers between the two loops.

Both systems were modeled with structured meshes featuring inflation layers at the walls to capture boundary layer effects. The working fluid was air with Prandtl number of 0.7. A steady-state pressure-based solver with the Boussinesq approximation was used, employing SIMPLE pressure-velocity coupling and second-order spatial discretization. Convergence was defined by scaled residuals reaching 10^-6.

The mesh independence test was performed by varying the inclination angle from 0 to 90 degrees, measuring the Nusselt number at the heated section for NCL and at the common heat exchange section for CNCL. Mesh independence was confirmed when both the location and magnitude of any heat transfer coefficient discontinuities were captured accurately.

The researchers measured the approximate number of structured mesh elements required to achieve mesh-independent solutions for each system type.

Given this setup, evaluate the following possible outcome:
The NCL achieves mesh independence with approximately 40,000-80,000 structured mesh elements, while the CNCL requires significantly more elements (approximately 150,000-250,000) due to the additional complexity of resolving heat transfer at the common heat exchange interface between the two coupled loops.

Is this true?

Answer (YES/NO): NO